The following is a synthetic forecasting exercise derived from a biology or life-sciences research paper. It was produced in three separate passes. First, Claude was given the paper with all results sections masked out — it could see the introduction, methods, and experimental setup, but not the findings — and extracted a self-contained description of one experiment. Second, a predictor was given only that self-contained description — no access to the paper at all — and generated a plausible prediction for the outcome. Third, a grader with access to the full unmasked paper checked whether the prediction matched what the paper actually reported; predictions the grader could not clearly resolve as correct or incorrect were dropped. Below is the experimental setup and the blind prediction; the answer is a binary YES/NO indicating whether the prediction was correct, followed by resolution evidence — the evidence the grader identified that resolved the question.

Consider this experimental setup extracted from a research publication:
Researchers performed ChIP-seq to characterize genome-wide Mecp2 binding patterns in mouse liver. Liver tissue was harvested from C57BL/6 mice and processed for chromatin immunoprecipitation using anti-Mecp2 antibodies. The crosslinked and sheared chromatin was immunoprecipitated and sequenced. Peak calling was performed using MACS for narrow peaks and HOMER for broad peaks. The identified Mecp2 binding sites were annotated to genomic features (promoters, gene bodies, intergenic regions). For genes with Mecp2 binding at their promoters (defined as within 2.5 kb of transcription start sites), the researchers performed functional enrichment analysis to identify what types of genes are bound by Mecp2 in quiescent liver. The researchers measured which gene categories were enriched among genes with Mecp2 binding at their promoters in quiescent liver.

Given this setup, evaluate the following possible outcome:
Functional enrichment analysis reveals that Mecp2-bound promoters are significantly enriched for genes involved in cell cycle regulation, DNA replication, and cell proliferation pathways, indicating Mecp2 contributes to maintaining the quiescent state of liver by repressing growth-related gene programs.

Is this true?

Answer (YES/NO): NO